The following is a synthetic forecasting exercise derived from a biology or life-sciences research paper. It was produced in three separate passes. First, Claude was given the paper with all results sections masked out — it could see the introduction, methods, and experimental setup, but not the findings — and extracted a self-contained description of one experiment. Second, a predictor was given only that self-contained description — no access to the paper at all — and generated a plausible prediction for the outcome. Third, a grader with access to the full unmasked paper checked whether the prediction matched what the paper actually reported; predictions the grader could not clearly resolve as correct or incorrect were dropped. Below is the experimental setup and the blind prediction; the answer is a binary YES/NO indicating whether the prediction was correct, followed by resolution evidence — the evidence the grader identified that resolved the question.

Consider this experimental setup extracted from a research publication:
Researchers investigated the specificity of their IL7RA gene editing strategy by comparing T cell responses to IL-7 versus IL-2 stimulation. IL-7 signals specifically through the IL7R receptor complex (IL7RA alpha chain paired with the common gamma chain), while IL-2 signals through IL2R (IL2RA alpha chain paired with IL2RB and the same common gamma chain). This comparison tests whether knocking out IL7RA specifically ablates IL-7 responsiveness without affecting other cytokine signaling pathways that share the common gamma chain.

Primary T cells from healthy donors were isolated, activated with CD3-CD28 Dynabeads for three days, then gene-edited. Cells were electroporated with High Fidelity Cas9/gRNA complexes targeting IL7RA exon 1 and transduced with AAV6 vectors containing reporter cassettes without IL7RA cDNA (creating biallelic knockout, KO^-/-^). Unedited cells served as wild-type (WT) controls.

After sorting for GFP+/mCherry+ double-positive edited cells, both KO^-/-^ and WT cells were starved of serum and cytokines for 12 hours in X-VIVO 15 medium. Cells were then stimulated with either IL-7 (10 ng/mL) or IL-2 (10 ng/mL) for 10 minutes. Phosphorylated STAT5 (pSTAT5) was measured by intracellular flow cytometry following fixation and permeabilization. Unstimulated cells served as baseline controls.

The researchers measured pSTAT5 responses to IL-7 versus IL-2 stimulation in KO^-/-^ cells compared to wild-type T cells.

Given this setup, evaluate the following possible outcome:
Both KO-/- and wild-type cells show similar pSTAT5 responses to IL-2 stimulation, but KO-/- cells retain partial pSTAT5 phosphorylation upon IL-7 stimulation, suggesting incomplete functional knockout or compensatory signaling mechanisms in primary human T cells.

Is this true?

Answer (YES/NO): NO